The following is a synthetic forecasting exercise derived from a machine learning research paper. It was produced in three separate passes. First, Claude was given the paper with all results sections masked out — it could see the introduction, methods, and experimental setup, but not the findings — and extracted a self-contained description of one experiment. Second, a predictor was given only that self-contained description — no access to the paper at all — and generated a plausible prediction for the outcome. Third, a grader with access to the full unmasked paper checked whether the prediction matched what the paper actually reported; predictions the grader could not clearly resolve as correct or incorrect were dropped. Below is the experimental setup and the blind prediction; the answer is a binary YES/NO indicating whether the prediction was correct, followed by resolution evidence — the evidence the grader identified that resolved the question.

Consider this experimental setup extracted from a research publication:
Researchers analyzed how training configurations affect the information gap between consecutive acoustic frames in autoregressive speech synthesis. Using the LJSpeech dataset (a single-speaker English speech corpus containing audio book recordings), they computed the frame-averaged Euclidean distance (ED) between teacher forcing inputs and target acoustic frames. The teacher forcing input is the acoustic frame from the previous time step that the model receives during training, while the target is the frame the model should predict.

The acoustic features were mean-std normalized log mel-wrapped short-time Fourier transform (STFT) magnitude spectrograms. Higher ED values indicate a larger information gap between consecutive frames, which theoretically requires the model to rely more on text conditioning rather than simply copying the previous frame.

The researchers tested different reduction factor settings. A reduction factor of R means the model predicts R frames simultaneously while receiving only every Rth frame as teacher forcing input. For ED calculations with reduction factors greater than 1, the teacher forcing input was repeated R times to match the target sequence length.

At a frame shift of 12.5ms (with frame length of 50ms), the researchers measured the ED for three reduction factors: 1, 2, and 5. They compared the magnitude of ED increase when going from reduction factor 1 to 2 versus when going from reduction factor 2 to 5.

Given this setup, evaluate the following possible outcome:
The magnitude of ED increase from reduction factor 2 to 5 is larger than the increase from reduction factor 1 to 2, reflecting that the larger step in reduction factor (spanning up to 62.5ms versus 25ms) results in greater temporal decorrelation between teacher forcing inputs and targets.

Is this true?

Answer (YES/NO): YES